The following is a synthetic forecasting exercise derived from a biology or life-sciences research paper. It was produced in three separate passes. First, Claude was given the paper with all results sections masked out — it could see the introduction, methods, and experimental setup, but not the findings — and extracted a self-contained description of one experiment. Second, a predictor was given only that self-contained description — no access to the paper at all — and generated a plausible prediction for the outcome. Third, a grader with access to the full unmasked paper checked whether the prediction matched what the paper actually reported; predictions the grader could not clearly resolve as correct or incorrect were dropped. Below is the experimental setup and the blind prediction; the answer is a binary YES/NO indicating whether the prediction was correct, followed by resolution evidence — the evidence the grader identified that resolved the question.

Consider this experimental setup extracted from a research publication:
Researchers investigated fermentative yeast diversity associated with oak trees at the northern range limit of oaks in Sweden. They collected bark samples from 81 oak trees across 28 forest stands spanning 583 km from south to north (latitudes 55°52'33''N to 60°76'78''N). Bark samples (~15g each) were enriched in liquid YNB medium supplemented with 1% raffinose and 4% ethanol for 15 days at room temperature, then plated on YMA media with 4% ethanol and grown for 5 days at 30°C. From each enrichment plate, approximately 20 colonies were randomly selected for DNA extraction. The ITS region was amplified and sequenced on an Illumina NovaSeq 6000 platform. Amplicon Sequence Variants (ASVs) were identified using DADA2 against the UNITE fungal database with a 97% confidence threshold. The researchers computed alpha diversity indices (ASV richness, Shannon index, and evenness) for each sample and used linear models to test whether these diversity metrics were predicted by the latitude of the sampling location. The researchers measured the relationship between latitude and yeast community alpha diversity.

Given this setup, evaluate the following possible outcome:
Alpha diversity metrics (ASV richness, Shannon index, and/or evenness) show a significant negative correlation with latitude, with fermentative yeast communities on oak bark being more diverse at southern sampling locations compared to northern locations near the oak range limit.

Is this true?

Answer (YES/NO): NO